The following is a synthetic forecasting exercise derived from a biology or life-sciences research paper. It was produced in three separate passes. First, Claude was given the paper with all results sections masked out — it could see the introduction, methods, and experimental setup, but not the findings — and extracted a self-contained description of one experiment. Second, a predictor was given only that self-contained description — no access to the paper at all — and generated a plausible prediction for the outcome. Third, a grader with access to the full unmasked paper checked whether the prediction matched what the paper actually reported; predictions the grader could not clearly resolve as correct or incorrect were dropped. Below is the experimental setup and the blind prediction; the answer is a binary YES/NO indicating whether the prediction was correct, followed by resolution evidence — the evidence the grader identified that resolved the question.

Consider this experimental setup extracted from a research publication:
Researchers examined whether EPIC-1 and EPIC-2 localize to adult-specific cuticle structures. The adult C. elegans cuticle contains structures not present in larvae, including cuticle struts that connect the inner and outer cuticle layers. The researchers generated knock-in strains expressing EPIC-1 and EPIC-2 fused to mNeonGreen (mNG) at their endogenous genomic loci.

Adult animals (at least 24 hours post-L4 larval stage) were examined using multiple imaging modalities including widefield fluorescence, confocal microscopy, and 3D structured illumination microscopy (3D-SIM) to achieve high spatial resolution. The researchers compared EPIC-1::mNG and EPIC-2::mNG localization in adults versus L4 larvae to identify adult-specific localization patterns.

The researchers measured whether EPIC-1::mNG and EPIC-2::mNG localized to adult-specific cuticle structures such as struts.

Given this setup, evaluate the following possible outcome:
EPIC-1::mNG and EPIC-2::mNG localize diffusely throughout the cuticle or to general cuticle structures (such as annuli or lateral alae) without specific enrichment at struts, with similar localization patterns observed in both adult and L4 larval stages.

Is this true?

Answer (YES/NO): NO